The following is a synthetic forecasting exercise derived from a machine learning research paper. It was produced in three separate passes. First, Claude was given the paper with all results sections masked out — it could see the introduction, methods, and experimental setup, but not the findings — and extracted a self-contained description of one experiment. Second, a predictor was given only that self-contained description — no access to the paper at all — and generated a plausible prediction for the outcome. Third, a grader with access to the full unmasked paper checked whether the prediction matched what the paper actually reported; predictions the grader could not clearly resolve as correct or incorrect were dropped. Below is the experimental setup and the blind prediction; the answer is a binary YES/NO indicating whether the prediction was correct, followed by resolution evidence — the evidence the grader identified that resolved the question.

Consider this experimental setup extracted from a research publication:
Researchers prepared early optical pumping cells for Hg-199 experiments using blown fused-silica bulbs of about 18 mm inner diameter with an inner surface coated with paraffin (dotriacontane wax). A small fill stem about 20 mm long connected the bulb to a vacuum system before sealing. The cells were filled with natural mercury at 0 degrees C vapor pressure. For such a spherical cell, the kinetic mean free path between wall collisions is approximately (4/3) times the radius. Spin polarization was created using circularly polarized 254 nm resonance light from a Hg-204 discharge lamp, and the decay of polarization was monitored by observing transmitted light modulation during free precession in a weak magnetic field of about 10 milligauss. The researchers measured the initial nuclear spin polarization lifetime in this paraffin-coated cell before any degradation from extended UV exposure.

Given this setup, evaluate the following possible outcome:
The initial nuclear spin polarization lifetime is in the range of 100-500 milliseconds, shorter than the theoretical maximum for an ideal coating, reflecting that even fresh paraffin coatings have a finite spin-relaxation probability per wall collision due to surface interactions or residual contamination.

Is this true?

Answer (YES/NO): NO